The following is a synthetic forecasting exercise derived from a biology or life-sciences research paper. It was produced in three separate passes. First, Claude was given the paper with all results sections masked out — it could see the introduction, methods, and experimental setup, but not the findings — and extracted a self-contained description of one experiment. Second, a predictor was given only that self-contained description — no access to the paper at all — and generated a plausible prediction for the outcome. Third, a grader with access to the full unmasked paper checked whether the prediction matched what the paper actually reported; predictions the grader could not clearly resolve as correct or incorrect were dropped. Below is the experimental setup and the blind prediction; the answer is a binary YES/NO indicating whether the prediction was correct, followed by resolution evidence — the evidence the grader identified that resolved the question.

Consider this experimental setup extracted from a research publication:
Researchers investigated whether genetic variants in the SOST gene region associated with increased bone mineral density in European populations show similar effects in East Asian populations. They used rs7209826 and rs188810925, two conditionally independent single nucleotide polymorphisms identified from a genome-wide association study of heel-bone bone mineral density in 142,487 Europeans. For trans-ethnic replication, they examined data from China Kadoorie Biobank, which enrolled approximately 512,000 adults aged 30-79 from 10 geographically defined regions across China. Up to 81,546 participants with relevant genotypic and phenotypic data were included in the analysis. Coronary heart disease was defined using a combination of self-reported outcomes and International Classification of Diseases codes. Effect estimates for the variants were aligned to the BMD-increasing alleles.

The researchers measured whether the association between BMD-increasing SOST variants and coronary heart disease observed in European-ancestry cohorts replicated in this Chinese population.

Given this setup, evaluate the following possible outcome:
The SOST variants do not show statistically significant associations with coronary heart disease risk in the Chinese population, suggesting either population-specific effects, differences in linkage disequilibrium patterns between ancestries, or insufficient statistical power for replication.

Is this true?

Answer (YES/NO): YES